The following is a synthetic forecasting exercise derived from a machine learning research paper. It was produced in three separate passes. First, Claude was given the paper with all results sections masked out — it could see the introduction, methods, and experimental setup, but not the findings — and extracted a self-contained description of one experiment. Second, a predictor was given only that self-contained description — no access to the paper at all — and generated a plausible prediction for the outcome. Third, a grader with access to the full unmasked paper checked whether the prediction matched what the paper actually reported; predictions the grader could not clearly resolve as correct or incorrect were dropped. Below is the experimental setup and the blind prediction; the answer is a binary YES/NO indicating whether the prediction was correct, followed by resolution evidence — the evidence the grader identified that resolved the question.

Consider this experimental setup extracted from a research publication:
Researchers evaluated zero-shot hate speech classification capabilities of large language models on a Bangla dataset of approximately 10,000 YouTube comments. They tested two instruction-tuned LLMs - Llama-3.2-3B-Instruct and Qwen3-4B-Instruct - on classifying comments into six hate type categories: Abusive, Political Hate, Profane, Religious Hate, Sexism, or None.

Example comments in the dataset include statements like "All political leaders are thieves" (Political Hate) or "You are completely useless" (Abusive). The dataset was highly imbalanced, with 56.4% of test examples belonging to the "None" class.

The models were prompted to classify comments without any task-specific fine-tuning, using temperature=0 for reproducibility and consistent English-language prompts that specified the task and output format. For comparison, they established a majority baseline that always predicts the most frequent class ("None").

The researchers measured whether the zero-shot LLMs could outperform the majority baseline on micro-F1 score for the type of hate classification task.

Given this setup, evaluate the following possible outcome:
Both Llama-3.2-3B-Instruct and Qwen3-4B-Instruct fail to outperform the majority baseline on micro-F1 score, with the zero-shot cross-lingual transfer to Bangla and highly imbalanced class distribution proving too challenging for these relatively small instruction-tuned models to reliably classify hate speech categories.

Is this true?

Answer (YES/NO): YES